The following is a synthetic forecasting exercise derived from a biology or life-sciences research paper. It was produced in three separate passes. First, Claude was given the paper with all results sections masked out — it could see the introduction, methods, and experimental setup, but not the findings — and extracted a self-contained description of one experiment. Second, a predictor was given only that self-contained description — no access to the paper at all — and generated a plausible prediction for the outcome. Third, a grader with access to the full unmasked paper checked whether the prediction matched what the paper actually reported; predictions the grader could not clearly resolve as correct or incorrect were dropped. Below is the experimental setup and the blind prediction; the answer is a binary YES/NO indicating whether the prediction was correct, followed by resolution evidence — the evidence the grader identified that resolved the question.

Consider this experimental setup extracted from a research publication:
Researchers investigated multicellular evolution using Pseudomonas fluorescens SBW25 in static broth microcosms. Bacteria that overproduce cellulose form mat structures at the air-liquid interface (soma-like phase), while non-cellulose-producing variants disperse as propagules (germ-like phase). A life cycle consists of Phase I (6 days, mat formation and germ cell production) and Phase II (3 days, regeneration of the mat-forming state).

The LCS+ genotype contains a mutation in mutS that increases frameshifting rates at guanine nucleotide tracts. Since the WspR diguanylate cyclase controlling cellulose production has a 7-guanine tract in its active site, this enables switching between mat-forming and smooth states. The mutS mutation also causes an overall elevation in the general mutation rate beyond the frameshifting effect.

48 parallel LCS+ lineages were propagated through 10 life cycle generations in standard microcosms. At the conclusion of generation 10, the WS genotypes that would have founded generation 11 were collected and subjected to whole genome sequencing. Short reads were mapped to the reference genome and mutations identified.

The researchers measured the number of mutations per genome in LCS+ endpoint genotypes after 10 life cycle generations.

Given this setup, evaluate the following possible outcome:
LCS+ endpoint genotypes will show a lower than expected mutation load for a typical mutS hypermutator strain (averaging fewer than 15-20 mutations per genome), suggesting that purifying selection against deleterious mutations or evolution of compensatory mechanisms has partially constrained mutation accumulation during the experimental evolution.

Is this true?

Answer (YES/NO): NO